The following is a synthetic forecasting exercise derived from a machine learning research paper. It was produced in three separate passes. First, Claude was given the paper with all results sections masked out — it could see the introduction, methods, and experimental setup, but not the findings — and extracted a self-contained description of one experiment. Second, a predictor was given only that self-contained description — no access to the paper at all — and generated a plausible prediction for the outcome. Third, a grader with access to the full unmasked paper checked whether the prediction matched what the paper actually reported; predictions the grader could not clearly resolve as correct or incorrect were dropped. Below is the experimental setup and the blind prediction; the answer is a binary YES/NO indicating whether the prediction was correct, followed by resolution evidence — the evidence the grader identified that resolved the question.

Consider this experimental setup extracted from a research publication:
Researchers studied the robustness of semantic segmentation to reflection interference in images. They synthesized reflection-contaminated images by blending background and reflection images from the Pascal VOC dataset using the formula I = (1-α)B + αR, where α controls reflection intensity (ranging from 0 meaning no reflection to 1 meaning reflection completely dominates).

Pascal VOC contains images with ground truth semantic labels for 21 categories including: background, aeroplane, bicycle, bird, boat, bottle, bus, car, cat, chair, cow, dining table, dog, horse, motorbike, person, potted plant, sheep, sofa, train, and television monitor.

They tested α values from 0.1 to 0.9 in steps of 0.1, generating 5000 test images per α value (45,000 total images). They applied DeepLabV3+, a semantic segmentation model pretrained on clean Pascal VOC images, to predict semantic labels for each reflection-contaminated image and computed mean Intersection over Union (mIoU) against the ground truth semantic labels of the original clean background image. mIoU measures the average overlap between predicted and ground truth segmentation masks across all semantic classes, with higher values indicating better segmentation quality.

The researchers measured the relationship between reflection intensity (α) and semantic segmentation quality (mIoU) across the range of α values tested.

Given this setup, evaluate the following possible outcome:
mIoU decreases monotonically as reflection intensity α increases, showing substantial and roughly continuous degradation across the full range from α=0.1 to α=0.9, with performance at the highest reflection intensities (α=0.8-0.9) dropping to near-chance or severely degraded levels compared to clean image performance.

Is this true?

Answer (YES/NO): NO